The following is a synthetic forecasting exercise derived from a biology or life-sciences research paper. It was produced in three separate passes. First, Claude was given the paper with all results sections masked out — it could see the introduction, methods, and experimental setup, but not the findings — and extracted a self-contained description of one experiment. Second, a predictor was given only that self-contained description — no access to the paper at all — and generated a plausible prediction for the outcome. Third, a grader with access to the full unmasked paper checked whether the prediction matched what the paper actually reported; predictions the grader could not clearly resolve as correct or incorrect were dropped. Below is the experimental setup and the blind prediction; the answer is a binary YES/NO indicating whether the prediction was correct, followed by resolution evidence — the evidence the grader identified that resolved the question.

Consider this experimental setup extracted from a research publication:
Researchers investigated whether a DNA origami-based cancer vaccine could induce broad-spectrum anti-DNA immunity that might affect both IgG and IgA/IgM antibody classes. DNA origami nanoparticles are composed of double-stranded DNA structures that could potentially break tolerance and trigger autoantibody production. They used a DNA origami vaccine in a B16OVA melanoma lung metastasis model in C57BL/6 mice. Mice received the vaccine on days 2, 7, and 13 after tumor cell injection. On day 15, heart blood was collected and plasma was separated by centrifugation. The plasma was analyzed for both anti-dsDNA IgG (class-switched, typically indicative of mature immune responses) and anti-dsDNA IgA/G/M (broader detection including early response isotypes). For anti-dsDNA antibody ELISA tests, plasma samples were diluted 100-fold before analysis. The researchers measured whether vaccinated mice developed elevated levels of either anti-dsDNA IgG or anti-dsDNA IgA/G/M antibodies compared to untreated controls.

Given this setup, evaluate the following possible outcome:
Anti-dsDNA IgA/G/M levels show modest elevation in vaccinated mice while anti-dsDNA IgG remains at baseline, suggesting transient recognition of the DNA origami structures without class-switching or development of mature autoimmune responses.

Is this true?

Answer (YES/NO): NO